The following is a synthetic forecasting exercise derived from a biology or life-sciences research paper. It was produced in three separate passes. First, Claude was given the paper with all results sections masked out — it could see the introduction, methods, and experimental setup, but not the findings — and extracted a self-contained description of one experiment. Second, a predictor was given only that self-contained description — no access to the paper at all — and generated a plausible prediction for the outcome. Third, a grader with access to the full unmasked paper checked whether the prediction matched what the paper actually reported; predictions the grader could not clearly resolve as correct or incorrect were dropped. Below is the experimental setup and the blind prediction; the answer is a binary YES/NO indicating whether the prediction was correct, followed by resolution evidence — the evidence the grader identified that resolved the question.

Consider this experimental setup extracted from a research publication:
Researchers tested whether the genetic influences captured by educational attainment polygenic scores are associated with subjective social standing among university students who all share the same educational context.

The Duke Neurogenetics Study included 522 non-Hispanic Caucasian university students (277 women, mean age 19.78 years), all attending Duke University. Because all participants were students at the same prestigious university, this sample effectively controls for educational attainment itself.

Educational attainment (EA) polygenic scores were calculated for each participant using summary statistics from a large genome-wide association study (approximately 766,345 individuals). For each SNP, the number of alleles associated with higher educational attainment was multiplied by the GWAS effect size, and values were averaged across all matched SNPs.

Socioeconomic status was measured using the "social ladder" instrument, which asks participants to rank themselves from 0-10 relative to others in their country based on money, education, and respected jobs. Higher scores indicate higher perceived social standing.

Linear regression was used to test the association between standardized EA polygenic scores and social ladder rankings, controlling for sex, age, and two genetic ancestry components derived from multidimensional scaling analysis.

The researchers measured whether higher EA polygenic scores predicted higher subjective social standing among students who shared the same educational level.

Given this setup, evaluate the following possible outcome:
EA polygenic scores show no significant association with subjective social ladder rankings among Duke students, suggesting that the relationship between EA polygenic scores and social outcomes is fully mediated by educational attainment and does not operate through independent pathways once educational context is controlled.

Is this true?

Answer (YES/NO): NO